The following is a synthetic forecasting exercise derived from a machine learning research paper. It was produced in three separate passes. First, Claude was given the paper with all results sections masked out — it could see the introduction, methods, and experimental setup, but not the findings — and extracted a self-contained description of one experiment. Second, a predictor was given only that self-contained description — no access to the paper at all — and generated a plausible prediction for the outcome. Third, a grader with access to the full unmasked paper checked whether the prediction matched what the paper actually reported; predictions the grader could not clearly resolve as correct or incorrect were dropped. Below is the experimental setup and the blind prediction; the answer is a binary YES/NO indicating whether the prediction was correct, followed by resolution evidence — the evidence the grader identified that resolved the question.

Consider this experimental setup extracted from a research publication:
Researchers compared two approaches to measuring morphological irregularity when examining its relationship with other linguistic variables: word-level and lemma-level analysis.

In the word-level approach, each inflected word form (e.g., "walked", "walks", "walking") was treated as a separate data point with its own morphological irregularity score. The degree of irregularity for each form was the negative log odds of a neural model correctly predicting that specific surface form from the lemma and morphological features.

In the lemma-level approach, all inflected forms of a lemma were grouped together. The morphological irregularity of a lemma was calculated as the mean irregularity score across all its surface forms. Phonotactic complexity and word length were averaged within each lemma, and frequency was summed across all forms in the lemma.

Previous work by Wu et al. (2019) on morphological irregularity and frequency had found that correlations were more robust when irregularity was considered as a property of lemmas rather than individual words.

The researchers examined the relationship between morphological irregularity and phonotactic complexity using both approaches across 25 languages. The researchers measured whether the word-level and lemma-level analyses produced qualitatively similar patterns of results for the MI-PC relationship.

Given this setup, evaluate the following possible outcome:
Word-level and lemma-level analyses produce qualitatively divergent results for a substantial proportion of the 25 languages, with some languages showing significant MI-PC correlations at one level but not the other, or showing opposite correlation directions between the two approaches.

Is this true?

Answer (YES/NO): NO